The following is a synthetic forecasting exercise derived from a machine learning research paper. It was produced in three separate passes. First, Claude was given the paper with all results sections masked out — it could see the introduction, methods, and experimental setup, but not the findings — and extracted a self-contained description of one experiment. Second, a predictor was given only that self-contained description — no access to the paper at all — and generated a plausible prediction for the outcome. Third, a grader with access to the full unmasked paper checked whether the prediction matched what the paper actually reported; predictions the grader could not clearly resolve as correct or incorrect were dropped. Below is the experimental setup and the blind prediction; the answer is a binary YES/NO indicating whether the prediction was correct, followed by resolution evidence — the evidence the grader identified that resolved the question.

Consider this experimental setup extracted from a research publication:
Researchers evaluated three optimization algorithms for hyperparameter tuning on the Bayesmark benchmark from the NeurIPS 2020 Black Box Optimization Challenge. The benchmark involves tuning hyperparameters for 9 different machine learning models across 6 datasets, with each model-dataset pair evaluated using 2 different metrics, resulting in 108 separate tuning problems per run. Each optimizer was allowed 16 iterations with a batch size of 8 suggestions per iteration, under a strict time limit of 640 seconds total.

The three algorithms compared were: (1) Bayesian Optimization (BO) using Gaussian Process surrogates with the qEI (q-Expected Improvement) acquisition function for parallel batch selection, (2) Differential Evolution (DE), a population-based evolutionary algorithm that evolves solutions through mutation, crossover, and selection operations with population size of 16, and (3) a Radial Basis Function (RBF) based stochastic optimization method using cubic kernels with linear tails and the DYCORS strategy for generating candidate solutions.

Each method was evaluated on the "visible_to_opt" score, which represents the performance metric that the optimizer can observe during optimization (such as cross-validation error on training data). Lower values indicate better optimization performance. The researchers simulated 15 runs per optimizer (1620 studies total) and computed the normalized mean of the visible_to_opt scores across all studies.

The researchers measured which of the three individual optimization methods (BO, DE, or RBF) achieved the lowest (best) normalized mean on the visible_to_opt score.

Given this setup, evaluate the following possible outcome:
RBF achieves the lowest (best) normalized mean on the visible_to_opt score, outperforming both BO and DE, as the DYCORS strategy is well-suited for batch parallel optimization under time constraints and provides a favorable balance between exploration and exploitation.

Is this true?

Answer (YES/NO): YES